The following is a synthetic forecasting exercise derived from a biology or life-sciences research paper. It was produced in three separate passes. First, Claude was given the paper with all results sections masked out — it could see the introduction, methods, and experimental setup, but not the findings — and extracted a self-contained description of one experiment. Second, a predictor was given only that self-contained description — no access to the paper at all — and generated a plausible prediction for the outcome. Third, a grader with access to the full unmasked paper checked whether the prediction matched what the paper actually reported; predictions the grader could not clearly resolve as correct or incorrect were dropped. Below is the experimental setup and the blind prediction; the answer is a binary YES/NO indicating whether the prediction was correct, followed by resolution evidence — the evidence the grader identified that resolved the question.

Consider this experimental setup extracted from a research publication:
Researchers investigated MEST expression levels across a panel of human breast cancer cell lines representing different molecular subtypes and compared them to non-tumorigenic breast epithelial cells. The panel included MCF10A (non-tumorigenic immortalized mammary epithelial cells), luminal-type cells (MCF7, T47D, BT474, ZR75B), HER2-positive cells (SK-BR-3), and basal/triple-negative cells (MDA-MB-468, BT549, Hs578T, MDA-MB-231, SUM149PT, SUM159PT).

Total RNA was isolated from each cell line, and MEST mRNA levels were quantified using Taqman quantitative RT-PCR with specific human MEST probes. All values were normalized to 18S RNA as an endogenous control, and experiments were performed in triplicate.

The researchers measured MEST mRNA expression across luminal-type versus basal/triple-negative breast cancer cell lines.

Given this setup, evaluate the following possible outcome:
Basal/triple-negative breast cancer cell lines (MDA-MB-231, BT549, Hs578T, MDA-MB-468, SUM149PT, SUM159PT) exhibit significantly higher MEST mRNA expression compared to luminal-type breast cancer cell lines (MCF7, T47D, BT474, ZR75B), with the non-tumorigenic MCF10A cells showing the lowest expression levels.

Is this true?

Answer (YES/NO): YES